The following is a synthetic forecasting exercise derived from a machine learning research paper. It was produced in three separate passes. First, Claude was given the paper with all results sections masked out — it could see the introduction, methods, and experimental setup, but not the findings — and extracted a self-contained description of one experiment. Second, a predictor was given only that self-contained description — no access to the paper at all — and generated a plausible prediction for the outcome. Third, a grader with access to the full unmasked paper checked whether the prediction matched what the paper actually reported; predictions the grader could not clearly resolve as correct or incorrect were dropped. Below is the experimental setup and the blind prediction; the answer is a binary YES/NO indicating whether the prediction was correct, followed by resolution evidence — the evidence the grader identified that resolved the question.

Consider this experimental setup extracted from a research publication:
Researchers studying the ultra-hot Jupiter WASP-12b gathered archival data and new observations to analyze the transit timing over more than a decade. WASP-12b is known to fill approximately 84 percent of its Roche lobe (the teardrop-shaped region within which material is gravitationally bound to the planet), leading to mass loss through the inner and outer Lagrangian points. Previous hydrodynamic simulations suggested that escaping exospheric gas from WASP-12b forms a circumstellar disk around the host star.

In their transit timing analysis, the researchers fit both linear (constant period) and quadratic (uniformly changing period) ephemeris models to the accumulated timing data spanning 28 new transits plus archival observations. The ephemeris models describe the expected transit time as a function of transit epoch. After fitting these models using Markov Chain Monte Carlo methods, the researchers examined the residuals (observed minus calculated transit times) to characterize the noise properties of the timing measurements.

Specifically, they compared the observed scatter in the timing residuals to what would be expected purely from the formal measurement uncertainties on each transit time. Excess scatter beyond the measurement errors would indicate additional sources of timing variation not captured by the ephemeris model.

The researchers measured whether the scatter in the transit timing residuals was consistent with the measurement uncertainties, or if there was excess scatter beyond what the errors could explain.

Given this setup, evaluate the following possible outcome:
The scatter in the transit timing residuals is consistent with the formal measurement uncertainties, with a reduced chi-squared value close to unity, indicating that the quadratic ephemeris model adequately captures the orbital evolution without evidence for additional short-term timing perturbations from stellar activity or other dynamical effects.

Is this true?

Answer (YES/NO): NO